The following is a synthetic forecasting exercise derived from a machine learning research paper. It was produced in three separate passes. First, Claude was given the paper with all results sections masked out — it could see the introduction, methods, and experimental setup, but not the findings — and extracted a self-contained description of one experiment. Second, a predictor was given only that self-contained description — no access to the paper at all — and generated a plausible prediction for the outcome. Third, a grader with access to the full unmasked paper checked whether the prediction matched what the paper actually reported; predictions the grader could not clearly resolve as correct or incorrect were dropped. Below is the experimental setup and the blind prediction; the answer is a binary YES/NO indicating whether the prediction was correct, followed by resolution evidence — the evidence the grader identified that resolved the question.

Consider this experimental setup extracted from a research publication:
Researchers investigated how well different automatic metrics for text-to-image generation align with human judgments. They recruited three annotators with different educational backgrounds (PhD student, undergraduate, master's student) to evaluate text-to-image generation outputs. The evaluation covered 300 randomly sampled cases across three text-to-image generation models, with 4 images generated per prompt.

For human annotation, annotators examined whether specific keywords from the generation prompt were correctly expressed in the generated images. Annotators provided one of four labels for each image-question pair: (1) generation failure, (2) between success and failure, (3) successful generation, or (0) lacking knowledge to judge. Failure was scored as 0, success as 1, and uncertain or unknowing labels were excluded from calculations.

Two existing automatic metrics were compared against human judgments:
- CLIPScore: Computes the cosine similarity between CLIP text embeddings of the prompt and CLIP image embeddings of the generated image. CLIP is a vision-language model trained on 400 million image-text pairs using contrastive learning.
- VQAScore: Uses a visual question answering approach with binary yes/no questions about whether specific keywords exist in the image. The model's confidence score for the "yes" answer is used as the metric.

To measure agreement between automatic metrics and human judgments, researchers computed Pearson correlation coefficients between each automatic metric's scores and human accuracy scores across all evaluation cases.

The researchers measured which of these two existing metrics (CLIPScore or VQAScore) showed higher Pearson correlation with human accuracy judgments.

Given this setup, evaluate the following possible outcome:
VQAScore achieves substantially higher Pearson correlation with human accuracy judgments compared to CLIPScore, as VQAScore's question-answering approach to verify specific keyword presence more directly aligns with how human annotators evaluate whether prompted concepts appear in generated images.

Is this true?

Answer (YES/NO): YES